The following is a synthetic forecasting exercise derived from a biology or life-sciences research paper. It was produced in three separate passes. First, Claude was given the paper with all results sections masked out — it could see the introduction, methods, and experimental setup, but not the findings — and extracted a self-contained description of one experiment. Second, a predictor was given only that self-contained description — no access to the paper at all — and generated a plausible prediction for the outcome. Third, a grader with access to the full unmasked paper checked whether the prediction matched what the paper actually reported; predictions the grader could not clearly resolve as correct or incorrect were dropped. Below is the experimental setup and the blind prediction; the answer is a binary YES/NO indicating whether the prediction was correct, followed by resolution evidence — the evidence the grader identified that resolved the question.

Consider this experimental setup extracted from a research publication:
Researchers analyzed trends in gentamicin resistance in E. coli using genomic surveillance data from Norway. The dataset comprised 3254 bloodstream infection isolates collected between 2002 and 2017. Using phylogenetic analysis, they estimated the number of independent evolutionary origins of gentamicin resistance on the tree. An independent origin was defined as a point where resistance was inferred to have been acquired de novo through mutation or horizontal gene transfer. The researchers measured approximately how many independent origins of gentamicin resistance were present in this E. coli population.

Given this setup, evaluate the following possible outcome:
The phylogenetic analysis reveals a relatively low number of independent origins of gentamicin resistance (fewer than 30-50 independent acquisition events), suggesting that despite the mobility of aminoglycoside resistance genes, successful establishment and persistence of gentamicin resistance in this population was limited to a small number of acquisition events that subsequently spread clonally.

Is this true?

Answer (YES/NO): NO